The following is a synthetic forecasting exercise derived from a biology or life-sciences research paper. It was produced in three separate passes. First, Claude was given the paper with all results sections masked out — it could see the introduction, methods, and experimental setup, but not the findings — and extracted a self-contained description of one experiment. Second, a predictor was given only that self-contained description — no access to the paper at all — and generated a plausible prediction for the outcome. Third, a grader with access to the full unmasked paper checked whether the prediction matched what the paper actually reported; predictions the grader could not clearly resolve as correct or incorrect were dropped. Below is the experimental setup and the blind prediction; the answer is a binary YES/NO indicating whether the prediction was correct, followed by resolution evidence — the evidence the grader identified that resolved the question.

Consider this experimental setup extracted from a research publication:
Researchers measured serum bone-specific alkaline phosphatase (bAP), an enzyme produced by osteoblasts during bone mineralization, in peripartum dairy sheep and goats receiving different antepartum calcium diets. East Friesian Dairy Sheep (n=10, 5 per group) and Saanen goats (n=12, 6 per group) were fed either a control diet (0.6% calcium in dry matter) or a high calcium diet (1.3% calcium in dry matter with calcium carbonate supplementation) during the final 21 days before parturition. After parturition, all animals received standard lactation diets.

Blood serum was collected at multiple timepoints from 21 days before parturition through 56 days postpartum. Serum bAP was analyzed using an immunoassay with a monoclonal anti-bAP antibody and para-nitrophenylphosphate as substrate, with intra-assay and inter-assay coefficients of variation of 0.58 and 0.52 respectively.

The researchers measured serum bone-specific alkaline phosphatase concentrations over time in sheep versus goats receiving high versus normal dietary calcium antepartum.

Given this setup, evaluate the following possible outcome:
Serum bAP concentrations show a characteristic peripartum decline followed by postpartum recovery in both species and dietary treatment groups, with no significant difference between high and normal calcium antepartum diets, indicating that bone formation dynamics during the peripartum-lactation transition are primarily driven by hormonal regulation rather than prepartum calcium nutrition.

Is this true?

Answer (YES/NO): NO